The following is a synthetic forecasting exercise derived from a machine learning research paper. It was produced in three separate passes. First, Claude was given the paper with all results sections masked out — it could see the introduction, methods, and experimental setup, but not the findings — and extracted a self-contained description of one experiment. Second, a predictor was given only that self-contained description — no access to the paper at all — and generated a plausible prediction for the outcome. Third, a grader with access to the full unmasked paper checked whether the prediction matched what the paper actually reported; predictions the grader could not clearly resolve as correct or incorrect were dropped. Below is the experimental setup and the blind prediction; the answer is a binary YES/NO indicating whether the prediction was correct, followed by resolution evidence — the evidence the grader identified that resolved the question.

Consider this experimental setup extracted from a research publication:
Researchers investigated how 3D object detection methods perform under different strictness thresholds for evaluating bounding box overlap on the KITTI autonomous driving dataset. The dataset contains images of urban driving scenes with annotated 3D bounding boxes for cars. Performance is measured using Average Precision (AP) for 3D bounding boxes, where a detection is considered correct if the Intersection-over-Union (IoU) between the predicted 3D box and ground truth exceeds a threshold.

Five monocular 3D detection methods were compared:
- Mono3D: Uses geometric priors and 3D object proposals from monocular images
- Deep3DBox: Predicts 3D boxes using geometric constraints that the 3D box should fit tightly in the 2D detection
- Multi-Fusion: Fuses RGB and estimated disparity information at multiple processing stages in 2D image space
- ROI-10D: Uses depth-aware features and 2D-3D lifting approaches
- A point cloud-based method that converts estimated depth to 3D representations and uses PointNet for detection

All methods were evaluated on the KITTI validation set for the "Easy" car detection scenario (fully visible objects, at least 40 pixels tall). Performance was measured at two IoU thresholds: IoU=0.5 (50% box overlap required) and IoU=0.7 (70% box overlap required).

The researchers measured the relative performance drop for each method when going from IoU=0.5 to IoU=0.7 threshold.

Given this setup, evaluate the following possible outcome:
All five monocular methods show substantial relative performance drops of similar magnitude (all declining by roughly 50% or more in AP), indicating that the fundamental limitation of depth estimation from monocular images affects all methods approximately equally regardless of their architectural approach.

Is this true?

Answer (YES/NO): NO